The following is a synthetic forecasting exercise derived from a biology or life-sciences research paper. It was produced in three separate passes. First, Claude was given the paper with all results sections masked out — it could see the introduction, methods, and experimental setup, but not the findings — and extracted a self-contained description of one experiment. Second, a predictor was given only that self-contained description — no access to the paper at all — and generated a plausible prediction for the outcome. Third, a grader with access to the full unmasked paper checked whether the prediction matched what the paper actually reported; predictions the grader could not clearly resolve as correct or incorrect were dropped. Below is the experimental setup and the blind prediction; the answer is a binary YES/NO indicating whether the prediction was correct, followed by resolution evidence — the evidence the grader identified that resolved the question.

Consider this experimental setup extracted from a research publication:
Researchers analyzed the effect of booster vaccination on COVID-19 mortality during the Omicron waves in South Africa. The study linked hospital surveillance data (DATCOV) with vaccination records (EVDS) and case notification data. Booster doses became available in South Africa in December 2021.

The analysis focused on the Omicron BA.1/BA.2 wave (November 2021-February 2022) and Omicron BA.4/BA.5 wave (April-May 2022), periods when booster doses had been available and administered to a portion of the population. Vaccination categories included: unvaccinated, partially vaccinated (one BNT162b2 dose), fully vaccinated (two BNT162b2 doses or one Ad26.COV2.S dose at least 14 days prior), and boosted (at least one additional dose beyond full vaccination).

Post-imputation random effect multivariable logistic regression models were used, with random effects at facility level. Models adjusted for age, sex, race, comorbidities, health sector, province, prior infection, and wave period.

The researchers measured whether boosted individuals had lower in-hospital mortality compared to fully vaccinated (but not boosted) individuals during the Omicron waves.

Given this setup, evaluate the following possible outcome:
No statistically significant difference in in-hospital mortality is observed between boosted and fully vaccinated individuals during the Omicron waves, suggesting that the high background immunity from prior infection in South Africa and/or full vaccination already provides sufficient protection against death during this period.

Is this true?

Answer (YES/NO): NO